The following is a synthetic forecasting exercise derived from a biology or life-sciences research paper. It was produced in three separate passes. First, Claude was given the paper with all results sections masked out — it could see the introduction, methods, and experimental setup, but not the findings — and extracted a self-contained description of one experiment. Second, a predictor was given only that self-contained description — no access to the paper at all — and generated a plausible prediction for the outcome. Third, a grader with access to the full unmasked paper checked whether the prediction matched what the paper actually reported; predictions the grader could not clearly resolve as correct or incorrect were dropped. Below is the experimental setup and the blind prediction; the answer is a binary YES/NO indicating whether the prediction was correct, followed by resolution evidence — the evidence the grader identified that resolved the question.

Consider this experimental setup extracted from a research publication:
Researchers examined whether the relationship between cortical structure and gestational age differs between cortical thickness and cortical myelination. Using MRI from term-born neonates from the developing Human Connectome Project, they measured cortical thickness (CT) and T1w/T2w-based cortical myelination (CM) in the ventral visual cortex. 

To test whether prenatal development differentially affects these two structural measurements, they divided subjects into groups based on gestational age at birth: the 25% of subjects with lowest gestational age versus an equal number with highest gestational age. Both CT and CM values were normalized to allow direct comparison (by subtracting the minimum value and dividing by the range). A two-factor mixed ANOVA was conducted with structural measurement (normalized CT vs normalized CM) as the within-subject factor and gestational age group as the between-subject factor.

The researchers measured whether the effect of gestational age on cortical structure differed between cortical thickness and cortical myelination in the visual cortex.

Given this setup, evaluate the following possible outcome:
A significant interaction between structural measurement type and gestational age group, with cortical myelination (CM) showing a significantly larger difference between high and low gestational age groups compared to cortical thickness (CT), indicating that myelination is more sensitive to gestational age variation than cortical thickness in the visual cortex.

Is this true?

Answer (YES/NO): YES